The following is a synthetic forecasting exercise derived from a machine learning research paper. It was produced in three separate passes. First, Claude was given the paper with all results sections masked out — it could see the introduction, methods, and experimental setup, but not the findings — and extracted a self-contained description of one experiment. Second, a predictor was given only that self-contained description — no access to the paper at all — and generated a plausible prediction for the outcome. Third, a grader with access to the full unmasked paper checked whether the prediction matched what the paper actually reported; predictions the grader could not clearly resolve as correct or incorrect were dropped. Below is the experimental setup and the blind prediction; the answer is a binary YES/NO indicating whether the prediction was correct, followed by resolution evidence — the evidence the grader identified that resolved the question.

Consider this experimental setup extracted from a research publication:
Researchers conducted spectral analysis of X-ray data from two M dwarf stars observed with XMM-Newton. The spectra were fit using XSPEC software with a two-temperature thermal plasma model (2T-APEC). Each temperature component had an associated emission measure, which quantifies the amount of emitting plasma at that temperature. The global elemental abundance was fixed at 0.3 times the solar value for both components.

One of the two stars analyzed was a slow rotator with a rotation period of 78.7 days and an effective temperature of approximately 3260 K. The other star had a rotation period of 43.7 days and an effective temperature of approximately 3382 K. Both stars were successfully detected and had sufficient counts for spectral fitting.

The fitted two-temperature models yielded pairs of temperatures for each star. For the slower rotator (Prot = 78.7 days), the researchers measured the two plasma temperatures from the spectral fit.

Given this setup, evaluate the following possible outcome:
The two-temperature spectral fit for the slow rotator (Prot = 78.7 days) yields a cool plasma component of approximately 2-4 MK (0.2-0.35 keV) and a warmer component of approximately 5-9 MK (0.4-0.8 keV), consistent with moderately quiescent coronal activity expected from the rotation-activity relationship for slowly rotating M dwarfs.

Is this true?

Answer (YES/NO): NO